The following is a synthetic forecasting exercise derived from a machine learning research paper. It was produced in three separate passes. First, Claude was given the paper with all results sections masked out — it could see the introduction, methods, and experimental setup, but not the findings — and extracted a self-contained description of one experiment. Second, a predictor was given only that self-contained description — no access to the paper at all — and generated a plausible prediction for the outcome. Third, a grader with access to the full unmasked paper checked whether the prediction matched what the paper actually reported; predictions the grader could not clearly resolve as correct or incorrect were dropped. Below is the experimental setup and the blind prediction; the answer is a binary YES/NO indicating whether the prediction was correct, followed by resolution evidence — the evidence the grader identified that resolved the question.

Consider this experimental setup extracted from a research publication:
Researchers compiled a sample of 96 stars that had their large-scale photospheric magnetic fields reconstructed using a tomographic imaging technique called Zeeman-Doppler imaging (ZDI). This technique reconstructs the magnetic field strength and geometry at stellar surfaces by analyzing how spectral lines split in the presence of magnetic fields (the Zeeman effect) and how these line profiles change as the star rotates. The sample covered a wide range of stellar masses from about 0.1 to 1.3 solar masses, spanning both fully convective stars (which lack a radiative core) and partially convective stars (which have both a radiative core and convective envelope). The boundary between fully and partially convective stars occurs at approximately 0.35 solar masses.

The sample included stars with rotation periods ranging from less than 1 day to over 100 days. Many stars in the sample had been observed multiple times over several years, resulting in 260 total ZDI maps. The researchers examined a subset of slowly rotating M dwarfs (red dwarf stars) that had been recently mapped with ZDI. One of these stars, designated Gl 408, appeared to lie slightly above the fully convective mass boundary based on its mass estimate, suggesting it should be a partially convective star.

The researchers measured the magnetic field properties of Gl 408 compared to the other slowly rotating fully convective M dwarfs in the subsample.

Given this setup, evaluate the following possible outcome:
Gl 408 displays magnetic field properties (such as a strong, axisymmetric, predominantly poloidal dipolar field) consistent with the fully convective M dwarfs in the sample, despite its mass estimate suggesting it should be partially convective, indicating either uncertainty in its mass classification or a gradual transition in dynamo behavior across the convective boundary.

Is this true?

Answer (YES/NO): NO